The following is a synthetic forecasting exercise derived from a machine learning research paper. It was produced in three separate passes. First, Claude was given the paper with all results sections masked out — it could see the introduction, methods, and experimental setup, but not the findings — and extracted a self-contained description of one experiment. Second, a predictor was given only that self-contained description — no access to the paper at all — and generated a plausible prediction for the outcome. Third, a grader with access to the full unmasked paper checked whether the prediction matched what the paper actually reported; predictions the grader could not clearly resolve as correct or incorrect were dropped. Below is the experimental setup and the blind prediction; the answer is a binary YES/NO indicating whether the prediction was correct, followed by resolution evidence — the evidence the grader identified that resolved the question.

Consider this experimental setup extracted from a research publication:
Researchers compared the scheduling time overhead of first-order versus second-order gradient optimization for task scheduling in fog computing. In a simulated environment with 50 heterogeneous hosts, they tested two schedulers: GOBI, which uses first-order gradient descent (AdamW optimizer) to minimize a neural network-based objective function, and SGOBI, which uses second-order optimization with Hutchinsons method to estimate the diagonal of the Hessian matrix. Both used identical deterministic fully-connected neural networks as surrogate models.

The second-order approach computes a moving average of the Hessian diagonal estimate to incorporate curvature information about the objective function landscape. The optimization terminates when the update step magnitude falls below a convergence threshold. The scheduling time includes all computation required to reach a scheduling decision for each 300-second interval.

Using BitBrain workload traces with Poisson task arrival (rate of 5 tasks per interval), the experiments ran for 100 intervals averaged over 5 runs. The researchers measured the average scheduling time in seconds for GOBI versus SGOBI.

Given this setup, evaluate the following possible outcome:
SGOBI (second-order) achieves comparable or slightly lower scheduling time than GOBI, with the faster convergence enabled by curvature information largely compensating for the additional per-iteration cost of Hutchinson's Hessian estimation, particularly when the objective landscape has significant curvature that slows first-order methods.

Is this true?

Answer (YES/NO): YES